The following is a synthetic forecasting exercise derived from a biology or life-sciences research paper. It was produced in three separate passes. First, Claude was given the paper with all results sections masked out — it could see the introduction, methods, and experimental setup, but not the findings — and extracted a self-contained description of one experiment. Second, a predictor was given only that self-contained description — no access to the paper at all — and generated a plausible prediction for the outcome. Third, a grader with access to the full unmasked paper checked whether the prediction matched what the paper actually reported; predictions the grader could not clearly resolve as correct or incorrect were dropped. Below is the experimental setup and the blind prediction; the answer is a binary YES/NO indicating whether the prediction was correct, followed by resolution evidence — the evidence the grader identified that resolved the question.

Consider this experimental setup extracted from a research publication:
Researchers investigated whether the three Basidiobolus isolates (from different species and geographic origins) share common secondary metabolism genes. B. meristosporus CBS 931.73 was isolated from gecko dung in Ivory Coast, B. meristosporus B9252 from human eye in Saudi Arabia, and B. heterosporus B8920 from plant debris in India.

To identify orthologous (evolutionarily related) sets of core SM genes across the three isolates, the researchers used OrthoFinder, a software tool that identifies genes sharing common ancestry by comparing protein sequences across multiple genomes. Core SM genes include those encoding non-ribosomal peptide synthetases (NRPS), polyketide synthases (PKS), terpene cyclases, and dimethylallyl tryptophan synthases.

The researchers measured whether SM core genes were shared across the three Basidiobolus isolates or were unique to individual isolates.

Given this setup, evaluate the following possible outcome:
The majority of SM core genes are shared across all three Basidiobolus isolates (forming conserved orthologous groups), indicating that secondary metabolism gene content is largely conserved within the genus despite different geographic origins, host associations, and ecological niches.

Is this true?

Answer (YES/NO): YES